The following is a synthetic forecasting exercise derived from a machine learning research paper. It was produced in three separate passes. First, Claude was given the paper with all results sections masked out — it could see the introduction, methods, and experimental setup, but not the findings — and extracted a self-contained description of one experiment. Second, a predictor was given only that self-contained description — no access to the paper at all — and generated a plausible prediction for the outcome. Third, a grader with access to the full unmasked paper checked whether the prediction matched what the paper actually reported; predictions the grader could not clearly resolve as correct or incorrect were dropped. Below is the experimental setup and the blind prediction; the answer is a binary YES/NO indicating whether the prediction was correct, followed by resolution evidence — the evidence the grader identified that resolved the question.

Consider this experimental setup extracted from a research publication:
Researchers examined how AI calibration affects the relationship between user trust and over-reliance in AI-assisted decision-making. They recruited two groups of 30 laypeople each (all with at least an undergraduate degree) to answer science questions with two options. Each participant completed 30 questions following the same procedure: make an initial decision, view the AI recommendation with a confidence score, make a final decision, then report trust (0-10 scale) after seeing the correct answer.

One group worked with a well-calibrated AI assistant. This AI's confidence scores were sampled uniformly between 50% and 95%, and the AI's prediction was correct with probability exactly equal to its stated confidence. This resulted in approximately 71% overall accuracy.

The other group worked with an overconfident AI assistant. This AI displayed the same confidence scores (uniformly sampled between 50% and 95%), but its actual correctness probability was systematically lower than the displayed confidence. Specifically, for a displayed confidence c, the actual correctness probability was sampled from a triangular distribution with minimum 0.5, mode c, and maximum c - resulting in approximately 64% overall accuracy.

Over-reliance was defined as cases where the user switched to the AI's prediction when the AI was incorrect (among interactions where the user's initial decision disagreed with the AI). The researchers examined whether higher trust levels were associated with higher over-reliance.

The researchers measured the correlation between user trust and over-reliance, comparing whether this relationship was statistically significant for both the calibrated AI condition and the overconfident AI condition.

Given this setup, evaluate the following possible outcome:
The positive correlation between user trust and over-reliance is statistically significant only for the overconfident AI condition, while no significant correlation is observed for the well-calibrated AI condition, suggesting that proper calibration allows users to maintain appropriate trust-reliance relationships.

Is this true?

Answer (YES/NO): NO